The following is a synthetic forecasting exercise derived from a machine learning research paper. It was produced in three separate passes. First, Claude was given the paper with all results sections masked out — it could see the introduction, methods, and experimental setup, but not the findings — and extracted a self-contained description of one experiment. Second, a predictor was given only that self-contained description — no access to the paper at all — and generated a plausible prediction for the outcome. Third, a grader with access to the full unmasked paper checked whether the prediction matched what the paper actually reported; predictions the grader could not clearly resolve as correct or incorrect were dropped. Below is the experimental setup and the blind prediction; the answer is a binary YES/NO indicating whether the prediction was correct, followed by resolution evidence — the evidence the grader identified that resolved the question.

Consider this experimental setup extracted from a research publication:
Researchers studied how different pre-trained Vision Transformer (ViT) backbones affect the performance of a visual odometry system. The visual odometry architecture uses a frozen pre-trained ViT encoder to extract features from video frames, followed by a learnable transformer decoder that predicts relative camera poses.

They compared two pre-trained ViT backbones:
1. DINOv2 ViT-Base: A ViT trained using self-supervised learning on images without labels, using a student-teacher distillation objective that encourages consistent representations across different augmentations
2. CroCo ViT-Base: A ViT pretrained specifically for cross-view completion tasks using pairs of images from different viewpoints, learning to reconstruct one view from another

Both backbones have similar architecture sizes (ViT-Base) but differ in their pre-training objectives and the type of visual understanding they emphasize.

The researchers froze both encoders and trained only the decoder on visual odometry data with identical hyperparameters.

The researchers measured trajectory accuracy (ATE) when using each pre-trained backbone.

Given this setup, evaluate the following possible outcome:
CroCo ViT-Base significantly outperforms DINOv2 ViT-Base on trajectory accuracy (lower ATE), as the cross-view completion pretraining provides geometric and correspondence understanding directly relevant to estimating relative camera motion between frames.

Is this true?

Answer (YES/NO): NO